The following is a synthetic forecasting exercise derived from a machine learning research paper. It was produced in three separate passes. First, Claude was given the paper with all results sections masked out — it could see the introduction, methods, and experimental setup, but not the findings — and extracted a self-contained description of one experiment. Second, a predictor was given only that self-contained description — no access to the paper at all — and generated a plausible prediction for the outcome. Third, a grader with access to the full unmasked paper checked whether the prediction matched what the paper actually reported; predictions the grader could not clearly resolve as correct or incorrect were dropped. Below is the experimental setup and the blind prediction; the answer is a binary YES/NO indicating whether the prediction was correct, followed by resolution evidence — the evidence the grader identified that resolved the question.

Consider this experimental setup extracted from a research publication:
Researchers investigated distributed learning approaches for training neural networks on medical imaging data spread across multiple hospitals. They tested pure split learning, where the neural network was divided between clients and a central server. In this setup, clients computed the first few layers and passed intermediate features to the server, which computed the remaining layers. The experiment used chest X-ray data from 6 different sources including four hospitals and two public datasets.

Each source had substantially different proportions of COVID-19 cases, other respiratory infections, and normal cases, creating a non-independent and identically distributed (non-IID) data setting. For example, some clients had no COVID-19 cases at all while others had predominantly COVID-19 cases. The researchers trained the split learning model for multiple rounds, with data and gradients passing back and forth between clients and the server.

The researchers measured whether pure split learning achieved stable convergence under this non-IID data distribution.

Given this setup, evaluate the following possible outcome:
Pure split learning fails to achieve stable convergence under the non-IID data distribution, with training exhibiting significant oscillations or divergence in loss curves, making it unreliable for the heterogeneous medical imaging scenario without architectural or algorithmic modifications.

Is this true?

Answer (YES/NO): NO